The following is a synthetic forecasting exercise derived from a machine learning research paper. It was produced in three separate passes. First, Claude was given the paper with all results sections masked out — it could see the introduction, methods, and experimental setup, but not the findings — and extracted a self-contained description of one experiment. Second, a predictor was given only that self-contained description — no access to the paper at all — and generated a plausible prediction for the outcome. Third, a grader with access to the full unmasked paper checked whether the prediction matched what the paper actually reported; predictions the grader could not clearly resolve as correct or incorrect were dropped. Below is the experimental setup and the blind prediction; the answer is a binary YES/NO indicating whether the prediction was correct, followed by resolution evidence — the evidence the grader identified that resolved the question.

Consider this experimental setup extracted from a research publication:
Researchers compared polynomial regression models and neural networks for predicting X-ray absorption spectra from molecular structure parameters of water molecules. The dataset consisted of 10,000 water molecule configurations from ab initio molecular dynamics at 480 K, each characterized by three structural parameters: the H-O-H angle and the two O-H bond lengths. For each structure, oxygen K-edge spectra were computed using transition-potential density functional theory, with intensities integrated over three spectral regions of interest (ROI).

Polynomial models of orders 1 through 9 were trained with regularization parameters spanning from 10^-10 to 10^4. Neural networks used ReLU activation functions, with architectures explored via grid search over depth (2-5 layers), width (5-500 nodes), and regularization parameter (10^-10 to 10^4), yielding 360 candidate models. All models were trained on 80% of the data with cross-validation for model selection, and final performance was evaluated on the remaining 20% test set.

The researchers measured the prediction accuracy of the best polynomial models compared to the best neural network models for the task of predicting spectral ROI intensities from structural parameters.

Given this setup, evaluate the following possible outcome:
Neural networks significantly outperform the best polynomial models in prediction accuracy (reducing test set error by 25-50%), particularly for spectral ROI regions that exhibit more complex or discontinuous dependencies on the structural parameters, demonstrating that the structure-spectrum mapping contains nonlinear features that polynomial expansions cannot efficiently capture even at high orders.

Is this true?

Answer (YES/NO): NO